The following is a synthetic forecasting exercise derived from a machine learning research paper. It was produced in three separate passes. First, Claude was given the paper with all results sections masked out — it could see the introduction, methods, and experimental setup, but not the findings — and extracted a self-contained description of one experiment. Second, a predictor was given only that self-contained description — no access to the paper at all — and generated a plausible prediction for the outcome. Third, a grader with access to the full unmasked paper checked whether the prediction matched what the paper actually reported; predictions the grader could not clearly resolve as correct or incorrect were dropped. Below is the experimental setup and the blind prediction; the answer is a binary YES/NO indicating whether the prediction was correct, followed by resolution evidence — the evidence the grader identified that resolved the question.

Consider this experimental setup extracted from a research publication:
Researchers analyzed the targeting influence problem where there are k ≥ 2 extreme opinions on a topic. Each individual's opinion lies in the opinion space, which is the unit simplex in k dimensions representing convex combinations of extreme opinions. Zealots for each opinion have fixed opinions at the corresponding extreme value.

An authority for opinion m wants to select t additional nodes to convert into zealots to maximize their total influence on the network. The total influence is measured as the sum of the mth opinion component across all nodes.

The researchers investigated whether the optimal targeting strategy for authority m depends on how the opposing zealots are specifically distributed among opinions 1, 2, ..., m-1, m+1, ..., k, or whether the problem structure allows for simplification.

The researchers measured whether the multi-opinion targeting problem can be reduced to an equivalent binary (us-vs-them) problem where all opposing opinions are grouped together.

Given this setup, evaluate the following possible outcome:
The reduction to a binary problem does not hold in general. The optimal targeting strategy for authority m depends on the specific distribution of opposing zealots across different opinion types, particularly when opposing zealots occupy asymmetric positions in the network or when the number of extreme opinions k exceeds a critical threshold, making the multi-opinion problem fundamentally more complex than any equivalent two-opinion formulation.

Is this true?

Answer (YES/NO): NO